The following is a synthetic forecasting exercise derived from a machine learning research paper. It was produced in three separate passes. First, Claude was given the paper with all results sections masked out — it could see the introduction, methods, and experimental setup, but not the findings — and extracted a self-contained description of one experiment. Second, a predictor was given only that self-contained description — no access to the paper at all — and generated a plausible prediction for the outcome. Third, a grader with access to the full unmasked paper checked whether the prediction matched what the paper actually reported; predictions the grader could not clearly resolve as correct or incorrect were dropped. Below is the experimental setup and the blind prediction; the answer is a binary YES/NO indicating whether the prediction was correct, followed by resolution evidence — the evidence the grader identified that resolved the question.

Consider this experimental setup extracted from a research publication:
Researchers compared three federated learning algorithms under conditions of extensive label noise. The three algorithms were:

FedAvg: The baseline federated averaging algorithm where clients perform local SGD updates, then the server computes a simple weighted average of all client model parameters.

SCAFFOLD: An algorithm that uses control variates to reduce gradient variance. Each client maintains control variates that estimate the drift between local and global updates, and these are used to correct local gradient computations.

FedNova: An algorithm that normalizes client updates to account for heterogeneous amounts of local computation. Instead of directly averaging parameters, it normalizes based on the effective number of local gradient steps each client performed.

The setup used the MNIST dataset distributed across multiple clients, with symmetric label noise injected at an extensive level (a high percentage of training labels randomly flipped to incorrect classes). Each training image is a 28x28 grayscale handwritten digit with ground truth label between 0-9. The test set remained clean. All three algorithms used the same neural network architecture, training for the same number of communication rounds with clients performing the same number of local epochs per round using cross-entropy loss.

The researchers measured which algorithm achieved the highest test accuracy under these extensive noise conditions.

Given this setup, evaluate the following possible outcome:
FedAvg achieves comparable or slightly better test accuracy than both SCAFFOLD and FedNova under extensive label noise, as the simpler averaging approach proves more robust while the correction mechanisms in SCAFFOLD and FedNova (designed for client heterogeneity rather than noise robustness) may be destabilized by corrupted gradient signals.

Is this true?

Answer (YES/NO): NO